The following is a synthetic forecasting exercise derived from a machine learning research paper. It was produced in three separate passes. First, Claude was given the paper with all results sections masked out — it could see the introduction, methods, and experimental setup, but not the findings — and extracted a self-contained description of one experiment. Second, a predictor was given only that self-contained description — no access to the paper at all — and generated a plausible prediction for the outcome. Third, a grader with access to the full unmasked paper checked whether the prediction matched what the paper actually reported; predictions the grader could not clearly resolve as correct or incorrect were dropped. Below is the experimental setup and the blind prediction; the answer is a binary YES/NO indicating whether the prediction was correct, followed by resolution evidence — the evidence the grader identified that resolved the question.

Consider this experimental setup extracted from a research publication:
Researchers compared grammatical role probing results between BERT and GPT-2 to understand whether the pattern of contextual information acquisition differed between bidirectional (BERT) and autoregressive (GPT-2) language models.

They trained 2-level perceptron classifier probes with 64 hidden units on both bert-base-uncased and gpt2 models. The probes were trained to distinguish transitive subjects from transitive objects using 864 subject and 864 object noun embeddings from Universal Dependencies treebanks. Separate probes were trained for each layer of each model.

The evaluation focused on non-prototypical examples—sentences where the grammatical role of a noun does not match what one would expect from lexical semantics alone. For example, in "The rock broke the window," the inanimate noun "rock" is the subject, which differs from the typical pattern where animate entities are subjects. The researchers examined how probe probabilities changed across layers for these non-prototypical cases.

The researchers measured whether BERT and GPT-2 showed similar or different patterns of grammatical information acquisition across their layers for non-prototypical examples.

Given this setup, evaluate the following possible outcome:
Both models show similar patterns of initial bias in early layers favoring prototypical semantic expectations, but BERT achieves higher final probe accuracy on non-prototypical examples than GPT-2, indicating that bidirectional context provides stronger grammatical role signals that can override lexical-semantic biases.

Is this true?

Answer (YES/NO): NO